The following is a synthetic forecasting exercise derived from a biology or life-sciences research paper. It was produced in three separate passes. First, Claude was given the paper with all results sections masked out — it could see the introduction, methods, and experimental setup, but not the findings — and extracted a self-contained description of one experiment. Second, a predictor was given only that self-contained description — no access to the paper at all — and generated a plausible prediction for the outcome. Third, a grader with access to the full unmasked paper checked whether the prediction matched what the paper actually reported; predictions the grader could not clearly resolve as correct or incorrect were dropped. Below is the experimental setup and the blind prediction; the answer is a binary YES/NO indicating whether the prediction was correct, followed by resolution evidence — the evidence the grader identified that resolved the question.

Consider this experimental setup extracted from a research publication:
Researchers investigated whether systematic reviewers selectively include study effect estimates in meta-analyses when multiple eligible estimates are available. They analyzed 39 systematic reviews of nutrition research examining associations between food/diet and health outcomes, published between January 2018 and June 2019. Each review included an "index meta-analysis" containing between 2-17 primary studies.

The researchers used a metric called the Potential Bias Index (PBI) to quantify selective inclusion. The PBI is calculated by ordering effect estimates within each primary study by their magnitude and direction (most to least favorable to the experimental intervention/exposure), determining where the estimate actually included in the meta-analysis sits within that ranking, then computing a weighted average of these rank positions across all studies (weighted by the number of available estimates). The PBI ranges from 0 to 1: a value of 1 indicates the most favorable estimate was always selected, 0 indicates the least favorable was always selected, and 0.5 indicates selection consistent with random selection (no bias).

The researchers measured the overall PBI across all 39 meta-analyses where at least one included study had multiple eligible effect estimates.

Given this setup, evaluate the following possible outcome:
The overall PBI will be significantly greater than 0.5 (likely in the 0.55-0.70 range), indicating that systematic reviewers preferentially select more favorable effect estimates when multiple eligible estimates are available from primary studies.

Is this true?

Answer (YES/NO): NO